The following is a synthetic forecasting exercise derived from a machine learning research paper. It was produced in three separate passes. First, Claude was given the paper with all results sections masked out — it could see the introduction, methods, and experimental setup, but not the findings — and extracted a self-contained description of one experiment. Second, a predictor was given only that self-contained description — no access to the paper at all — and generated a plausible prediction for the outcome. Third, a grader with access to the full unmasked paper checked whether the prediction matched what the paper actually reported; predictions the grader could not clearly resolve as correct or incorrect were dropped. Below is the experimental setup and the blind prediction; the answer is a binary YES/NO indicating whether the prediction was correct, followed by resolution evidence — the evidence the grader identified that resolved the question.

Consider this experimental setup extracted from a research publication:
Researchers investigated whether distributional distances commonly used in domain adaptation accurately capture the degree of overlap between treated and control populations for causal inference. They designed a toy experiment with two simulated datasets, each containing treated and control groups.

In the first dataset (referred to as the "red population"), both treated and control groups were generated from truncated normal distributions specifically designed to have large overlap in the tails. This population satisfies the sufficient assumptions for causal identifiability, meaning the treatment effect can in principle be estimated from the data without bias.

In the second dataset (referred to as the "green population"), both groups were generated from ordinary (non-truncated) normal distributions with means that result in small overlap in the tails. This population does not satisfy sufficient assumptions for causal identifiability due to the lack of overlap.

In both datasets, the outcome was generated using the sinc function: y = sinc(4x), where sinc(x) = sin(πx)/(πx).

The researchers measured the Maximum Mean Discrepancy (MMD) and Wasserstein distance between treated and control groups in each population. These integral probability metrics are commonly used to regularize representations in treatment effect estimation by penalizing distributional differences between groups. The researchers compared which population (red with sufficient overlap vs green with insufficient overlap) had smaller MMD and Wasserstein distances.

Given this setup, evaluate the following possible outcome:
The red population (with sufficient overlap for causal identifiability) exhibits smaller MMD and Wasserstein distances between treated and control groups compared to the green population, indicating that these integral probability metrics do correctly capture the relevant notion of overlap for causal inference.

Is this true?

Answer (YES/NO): NO